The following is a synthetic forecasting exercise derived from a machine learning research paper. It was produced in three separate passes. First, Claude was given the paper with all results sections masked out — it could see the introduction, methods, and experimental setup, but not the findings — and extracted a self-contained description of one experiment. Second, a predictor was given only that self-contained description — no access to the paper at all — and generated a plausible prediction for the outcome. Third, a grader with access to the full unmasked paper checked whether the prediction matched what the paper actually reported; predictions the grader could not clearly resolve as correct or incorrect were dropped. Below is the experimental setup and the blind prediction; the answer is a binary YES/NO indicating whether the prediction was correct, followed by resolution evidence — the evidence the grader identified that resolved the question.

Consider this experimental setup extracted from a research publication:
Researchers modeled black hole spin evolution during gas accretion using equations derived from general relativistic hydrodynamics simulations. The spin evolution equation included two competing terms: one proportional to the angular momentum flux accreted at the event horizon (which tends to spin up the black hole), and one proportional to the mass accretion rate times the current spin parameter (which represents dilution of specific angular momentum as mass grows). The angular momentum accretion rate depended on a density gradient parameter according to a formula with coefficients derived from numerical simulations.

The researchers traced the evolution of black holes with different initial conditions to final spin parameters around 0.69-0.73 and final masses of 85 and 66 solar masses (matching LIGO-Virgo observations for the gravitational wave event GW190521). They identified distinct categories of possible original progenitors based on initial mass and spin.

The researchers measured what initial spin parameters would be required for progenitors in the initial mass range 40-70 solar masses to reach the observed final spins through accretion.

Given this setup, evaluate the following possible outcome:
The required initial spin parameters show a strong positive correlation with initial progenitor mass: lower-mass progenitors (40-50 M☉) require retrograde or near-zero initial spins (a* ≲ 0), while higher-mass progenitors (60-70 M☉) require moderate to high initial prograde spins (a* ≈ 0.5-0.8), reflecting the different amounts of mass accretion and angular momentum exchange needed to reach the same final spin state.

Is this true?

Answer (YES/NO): NO